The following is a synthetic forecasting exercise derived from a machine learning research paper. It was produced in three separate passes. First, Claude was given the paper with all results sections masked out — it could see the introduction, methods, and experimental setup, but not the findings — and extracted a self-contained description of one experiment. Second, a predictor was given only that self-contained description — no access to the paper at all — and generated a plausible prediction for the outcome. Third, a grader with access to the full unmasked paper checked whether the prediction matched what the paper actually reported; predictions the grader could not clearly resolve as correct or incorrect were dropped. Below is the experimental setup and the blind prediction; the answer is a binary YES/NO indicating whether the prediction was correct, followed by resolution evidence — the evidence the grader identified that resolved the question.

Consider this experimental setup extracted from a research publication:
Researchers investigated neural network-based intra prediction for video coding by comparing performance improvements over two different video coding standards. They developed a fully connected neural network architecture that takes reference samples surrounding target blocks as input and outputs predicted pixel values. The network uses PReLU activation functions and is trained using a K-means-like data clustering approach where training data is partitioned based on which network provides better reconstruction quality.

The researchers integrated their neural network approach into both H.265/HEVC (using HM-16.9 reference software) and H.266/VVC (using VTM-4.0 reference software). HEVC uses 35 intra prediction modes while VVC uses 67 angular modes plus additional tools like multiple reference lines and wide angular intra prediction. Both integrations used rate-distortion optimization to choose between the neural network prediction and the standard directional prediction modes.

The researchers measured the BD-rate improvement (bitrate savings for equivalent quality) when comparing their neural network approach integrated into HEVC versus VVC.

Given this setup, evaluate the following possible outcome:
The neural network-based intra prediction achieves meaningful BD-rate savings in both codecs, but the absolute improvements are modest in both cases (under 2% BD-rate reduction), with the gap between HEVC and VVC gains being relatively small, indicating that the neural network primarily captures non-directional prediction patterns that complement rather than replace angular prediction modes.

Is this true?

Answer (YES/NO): NO